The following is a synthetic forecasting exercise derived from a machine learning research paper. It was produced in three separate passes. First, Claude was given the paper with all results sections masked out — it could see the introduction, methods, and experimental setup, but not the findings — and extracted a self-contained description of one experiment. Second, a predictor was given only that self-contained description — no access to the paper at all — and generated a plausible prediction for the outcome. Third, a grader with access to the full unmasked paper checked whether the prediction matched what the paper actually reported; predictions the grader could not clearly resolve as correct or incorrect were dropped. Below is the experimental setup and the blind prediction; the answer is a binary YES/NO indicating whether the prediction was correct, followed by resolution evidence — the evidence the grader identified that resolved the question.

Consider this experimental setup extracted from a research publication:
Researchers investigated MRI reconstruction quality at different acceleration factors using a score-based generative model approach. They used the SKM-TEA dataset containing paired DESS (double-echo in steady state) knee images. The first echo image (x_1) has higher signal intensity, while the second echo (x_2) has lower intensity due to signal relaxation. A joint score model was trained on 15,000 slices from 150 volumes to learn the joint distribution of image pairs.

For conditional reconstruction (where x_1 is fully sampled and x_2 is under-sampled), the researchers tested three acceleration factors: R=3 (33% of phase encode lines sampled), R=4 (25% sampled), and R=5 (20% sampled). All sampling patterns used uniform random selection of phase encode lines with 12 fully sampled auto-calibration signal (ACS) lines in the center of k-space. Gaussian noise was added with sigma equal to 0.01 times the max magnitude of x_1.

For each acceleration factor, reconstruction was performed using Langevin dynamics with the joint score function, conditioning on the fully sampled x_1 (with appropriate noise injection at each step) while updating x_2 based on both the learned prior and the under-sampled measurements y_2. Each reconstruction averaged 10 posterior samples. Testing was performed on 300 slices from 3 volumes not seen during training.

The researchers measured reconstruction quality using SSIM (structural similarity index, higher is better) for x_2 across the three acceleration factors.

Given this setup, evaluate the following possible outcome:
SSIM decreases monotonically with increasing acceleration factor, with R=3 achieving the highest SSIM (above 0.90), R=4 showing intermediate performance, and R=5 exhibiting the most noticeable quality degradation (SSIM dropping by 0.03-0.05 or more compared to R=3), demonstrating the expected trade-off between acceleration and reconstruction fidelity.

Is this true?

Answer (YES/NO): NO